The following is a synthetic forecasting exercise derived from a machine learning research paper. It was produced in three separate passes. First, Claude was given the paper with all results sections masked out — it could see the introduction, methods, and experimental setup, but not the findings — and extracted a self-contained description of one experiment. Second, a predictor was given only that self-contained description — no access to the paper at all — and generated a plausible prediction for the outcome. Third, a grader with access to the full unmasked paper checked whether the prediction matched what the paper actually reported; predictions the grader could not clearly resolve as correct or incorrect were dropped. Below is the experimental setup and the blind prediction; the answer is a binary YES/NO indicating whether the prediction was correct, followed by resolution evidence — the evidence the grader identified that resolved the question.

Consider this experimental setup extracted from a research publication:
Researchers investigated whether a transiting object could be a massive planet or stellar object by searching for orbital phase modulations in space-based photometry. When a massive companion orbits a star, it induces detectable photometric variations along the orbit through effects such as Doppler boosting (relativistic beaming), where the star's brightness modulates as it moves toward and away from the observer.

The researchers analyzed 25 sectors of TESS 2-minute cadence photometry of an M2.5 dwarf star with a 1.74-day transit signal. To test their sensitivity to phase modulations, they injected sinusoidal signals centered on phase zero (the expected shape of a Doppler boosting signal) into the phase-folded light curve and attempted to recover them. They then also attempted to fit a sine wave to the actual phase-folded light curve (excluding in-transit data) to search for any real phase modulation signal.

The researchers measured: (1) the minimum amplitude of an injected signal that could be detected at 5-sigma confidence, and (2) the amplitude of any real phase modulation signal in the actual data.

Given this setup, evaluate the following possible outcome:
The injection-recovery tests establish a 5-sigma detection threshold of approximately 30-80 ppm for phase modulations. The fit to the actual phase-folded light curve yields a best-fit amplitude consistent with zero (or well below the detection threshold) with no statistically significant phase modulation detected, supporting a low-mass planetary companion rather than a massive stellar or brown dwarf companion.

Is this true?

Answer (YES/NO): NO